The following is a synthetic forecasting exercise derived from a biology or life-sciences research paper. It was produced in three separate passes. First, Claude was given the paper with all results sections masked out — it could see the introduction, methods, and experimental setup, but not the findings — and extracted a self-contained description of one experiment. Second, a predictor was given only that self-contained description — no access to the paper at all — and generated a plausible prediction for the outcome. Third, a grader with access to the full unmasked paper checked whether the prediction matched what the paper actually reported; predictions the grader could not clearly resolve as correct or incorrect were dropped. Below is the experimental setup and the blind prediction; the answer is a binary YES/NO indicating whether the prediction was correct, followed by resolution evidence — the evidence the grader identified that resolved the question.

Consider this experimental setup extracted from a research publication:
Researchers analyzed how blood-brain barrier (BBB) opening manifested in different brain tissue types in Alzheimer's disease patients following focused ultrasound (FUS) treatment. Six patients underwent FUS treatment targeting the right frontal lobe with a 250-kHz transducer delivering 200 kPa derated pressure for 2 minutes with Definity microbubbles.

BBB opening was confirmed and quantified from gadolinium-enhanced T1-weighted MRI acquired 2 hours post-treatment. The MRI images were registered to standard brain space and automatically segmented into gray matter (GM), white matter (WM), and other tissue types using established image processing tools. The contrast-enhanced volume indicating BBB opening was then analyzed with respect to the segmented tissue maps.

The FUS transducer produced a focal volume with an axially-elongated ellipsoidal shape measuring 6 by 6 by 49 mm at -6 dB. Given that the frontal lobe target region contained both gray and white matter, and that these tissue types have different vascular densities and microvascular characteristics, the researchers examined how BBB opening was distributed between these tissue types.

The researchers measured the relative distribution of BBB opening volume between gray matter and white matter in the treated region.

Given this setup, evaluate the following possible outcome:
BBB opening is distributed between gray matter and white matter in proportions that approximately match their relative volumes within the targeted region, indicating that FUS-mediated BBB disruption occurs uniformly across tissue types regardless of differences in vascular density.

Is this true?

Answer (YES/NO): NO